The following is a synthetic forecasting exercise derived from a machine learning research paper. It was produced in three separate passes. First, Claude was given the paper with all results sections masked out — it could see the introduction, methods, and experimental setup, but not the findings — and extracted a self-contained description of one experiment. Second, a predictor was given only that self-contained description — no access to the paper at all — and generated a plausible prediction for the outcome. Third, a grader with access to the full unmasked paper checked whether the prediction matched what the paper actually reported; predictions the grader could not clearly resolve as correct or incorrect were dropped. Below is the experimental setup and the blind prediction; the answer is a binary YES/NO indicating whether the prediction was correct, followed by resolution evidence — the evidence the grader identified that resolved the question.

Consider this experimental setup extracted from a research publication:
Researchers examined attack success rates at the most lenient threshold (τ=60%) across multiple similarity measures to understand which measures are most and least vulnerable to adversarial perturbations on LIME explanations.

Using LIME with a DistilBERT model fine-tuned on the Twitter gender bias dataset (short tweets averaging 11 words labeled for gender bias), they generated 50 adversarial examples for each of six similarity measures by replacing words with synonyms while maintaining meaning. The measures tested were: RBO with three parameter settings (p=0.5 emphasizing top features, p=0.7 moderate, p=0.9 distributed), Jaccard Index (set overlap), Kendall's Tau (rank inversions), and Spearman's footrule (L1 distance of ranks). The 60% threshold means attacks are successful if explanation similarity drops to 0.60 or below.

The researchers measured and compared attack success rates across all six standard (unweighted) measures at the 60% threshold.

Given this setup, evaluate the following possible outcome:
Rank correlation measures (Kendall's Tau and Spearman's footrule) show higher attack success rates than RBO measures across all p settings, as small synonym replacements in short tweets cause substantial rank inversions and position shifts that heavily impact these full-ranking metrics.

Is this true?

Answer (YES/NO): YES